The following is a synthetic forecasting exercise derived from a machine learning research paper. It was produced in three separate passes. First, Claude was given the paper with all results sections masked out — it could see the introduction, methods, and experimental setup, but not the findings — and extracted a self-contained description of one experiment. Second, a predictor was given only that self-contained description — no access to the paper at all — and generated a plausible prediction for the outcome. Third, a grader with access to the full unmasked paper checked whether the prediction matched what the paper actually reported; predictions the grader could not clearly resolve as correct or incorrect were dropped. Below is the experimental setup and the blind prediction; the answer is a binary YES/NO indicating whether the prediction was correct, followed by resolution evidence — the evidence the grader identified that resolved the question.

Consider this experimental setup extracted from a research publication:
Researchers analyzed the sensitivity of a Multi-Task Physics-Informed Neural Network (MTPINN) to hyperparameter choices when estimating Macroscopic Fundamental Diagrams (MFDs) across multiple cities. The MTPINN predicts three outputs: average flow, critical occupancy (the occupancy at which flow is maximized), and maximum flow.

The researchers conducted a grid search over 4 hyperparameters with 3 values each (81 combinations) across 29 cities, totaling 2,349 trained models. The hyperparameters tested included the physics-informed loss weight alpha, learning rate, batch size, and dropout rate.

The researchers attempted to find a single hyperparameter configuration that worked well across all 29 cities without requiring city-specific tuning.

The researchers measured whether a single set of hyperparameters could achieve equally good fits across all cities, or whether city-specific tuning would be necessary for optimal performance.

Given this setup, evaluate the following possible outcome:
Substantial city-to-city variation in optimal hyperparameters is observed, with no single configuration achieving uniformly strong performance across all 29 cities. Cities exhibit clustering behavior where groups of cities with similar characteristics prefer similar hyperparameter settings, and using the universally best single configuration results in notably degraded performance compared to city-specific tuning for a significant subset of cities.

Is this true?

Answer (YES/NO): NO